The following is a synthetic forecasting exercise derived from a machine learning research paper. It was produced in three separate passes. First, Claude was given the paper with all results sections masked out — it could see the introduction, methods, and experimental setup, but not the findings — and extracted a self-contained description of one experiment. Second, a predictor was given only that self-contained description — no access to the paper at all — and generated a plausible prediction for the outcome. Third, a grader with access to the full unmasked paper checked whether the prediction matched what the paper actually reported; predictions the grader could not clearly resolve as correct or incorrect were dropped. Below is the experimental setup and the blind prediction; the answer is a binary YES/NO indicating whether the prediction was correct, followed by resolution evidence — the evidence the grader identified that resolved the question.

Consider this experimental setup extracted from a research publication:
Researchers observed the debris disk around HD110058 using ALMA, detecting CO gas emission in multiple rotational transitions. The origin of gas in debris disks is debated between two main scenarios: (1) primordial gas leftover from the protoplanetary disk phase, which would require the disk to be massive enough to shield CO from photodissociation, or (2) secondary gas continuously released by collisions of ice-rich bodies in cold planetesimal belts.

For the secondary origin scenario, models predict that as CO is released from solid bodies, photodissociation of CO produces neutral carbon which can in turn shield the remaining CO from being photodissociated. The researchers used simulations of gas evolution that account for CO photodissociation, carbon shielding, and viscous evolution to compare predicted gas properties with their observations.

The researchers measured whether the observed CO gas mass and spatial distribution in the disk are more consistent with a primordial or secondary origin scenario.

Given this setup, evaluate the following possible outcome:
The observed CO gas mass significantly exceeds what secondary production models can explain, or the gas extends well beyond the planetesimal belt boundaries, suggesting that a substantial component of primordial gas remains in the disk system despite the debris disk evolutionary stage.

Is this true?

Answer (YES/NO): NO